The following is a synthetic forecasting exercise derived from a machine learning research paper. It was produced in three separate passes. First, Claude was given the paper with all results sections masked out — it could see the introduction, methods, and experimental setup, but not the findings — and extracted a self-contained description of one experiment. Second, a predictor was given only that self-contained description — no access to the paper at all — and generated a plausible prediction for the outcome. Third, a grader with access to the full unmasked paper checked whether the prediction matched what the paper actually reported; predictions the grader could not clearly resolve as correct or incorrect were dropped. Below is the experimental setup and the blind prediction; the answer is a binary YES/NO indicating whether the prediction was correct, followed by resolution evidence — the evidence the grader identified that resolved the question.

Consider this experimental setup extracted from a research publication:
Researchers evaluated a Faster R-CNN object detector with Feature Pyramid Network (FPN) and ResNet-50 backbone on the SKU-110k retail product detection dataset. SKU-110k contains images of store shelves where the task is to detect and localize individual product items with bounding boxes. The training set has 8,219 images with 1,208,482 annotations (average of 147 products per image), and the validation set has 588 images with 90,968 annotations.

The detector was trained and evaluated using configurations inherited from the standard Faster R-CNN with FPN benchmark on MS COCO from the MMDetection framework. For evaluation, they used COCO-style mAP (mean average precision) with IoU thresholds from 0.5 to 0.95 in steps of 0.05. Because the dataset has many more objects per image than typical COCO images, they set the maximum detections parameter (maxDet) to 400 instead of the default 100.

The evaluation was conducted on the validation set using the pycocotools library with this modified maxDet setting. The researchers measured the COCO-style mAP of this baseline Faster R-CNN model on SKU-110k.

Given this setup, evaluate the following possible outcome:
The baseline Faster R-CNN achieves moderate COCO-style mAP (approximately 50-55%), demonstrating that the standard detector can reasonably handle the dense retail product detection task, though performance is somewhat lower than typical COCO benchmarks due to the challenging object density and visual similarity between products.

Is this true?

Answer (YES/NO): YES